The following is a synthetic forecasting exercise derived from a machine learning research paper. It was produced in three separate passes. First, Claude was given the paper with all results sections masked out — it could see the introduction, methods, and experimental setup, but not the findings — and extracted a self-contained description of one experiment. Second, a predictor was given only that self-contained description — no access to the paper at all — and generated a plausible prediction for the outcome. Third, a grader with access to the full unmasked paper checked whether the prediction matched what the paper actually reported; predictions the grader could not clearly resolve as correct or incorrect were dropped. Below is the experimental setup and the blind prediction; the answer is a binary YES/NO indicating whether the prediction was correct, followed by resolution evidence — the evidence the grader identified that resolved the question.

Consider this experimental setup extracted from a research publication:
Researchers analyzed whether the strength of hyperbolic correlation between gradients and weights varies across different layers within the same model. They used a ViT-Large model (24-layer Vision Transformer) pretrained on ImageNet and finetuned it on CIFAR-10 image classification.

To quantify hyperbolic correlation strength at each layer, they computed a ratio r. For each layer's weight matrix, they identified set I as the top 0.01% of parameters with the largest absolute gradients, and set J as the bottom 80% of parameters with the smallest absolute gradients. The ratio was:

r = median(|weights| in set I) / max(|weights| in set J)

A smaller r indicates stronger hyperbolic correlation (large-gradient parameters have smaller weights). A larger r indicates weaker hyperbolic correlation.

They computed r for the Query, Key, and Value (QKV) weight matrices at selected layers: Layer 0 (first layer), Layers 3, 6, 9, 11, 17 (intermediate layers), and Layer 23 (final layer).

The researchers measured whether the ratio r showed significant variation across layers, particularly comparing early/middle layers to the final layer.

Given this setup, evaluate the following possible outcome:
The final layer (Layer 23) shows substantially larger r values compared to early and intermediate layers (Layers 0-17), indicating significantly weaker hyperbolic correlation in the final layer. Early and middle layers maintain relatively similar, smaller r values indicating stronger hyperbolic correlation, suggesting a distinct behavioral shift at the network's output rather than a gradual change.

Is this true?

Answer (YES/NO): YES